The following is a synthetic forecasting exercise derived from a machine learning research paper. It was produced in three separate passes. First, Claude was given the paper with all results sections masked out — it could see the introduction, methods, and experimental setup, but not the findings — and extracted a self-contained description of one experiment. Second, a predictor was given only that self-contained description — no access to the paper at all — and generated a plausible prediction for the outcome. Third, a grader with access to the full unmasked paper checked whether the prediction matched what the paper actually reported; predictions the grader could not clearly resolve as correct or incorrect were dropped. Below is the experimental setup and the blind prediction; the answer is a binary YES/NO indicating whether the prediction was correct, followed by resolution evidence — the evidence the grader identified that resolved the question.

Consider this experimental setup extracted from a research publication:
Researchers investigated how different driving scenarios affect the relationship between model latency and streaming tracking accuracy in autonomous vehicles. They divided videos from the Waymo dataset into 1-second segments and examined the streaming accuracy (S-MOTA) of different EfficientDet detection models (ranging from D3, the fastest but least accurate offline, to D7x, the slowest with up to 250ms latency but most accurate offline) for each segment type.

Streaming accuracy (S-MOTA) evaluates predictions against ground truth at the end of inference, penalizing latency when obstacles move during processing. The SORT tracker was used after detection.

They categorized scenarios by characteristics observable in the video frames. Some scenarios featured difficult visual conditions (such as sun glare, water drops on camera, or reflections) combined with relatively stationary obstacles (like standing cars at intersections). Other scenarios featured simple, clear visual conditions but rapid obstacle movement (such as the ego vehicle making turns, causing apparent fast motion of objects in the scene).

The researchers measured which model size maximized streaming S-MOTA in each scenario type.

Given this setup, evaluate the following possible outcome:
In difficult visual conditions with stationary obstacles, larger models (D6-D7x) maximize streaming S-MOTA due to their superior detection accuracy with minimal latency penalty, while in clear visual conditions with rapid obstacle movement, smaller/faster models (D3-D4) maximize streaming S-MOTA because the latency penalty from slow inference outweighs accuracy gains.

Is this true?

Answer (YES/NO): YES